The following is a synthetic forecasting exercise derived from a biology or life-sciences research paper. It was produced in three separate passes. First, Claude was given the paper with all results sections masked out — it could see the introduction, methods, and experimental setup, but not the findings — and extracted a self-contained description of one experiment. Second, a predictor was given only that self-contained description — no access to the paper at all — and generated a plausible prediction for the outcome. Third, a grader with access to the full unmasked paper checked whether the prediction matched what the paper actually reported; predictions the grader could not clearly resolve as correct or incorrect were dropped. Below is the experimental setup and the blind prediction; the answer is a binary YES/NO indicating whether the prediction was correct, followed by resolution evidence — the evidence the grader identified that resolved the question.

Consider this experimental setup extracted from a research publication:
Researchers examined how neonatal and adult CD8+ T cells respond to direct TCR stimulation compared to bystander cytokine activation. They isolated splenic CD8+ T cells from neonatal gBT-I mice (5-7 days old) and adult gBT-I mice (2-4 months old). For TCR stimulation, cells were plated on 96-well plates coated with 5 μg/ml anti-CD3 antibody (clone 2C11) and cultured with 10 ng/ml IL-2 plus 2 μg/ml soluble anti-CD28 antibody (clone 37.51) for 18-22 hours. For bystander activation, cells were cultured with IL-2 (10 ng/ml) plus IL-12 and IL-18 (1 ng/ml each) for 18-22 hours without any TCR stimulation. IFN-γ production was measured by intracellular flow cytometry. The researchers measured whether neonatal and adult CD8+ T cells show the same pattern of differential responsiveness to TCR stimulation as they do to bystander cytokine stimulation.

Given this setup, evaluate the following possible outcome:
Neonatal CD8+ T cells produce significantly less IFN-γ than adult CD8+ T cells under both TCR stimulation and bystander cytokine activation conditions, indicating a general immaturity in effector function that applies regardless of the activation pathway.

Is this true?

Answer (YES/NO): NO